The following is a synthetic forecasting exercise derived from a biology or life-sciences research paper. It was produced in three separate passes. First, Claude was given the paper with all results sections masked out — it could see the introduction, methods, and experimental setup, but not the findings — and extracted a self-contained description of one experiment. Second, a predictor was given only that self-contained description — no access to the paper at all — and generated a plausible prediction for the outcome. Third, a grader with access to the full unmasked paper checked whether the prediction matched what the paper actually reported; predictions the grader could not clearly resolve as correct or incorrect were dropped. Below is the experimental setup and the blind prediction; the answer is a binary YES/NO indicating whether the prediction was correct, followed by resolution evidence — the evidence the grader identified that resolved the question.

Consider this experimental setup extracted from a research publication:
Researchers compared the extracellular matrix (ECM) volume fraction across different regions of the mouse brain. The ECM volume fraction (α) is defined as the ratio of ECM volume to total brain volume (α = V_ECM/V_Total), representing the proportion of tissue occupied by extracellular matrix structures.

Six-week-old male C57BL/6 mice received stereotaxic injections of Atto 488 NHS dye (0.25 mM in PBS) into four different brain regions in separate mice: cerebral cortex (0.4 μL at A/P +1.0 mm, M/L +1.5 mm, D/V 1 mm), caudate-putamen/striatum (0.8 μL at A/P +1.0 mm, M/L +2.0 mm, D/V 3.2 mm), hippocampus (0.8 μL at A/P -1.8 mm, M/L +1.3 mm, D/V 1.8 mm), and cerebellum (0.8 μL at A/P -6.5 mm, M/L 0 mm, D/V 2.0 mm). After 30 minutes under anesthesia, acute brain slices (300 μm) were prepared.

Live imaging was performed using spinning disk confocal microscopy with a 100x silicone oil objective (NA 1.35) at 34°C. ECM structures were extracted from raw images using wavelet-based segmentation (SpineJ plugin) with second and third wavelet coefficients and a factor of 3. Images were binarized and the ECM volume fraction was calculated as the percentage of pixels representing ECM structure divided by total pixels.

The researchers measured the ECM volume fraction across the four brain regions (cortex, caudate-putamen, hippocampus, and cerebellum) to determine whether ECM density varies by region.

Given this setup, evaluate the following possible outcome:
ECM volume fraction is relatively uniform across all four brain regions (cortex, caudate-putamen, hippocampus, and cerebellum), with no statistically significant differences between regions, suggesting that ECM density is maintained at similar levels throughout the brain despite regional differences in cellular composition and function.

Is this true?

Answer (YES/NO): NO